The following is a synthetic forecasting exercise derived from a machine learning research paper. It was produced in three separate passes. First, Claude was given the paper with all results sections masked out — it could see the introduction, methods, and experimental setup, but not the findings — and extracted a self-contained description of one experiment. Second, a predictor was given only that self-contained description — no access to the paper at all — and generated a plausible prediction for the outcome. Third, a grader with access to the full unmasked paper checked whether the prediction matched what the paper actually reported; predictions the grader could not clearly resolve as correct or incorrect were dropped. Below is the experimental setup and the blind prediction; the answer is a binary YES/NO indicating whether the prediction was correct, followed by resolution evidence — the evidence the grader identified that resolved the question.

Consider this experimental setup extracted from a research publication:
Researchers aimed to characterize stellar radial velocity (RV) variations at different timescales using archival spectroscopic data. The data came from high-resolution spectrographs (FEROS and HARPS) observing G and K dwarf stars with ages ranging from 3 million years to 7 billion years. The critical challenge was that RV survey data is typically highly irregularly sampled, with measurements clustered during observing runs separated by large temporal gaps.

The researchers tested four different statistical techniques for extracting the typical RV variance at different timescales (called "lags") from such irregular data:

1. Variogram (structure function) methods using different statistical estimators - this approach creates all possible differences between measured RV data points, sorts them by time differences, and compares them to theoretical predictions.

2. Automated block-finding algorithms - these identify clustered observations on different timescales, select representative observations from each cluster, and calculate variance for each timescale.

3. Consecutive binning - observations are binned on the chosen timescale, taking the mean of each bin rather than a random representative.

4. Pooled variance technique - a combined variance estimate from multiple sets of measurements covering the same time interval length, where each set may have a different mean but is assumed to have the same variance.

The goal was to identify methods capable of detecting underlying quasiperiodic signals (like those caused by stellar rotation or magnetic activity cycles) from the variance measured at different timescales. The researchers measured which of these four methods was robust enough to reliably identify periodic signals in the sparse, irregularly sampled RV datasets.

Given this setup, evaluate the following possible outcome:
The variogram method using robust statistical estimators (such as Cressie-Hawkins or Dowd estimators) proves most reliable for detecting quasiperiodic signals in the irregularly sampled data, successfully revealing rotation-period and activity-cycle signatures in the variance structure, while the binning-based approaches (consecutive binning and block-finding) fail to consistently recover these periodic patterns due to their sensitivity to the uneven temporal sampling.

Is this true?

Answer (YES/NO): NO